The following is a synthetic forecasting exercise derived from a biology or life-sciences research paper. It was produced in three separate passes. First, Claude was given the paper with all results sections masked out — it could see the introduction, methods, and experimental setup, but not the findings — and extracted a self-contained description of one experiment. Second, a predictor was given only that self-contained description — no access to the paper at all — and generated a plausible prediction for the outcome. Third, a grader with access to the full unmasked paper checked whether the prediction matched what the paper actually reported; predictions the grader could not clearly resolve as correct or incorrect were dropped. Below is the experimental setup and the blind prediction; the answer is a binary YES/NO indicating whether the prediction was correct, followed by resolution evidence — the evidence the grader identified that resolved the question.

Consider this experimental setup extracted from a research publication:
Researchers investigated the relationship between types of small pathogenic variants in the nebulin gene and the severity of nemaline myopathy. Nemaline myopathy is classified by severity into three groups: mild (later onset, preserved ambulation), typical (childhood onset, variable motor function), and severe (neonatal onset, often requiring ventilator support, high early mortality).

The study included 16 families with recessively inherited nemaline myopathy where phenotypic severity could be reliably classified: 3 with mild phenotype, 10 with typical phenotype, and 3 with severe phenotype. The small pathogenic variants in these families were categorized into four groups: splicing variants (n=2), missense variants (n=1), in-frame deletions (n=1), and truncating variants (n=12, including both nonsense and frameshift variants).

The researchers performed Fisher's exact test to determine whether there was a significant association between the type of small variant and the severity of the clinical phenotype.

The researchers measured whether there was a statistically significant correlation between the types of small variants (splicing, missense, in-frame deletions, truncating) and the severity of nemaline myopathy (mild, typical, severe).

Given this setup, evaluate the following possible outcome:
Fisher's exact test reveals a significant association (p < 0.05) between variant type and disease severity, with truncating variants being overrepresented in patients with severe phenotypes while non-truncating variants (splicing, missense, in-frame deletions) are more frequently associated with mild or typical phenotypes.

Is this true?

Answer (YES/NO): NO